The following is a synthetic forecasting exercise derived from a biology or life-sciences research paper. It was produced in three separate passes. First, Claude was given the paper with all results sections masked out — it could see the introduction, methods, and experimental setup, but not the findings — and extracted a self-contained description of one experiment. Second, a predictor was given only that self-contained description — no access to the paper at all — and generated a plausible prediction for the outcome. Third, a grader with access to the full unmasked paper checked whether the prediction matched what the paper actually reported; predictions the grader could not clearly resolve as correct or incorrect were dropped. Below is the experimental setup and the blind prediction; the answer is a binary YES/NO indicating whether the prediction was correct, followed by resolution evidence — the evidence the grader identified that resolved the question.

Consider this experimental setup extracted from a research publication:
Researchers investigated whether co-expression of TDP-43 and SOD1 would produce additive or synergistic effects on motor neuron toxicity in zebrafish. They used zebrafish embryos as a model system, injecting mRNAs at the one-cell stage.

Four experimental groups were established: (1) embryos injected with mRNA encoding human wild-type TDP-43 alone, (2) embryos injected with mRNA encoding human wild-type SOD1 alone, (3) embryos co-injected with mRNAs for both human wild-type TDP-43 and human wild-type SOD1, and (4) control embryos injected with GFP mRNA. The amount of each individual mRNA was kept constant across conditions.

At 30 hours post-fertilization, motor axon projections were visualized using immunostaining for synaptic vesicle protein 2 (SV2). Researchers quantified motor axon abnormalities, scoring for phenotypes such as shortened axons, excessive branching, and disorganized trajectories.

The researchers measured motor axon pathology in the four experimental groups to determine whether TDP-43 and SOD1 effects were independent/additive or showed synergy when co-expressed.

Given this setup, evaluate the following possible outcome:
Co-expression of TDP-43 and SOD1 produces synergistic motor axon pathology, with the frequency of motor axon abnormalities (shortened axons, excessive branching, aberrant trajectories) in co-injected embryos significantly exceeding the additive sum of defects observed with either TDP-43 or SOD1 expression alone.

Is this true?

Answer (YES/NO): YES